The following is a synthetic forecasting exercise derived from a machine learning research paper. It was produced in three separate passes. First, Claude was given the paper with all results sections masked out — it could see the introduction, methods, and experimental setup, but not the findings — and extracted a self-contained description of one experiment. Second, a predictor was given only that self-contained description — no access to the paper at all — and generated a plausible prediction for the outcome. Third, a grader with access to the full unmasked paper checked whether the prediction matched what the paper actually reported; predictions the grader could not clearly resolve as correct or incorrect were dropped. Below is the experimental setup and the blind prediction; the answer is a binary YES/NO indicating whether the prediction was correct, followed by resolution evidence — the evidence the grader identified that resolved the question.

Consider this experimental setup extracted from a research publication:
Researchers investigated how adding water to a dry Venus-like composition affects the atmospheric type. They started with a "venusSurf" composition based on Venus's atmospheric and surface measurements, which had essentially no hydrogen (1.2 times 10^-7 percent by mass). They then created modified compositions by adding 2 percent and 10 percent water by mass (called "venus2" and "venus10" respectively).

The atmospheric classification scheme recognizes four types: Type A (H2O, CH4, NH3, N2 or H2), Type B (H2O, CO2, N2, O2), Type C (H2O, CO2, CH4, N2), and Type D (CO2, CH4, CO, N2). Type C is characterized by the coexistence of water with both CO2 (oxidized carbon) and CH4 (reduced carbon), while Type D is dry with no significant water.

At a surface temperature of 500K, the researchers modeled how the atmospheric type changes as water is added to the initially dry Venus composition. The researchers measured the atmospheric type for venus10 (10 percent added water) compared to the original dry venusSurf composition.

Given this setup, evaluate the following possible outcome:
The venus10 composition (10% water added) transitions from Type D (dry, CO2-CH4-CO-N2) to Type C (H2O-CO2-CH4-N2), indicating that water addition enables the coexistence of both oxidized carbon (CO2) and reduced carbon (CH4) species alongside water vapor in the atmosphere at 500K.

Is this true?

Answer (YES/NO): NO